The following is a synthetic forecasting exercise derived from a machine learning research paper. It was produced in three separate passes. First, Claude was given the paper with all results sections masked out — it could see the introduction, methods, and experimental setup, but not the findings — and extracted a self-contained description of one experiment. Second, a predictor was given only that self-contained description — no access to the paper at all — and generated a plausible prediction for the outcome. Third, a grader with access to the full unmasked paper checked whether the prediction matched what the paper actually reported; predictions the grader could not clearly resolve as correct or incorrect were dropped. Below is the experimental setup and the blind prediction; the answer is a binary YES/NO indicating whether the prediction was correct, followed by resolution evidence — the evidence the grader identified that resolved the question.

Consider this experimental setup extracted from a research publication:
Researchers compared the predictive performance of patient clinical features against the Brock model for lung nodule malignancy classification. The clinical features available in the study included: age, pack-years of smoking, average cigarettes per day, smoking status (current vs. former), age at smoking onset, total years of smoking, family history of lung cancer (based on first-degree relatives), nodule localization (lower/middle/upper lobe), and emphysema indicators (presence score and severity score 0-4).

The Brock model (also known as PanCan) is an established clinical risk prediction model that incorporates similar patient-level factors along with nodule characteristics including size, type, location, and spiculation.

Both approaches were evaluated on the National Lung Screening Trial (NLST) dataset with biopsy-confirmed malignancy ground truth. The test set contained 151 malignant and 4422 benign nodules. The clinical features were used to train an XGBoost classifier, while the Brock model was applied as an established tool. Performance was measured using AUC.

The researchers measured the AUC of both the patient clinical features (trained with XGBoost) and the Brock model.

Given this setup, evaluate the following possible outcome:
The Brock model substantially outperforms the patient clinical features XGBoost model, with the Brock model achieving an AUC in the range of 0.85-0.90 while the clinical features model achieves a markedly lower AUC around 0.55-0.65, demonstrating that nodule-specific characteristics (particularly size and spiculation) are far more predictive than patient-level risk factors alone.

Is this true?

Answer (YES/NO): NO